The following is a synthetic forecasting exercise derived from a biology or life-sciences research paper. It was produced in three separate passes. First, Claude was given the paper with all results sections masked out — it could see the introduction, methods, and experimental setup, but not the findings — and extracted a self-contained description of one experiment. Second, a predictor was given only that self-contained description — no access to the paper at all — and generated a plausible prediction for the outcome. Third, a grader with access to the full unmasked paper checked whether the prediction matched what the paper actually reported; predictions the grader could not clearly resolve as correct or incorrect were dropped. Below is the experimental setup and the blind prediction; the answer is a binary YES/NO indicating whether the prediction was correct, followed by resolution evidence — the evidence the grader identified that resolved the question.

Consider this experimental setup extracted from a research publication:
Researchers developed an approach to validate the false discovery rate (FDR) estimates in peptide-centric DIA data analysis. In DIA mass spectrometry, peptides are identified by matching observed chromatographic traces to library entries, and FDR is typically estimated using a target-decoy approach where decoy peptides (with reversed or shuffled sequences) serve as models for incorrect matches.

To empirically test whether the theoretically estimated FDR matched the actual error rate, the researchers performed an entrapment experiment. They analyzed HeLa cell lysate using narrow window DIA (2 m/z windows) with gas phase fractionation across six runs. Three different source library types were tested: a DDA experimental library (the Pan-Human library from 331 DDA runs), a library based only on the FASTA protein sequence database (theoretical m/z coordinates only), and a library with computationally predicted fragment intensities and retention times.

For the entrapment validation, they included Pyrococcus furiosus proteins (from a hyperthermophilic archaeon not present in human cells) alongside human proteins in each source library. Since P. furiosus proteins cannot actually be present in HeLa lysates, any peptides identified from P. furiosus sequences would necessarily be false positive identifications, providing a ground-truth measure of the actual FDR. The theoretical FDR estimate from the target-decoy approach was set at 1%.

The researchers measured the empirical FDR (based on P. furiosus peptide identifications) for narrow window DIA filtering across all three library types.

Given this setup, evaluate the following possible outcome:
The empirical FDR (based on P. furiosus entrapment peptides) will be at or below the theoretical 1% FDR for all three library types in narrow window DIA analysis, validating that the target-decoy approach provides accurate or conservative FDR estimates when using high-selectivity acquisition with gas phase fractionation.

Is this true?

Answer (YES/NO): NO